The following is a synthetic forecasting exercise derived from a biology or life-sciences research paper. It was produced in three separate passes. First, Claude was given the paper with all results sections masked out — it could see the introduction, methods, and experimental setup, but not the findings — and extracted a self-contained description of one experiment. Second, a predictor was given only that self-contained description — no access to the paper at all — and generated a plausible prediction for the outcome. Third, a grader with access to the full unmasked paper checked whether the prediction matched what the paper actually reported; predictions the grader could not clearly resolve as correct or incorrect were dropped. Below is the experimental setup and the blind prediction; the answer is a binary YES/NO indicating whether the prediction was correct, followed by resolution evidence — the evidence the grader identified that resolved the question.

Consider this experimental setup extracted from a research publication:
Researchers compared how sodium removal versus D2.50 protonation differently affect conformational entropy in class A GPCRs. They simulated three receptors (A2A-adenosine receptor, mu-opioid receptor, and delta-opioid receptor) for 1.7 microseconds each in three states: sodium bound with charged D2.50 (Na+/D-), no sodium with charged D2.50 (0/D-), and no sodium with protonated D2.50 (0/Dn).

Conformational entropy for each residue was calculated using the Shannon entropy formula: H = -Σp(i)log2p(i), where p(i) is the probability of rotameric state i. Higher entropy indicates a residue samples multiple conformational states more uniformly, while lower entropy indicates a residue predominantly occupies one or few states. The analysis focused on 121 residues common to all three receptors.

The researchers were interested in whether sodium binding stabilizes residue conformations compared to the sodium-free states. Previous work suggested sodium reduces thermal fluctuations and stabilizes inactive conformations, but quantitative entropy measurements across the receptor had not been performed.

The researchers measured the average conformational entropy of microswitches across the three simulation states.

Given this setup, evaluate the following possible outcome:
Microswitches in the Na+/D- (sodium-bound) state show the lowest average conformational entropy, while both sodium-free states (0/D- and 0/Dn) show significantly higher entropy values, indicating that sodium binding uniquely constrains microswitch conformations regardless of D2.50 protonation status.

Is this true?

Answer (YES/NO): YES